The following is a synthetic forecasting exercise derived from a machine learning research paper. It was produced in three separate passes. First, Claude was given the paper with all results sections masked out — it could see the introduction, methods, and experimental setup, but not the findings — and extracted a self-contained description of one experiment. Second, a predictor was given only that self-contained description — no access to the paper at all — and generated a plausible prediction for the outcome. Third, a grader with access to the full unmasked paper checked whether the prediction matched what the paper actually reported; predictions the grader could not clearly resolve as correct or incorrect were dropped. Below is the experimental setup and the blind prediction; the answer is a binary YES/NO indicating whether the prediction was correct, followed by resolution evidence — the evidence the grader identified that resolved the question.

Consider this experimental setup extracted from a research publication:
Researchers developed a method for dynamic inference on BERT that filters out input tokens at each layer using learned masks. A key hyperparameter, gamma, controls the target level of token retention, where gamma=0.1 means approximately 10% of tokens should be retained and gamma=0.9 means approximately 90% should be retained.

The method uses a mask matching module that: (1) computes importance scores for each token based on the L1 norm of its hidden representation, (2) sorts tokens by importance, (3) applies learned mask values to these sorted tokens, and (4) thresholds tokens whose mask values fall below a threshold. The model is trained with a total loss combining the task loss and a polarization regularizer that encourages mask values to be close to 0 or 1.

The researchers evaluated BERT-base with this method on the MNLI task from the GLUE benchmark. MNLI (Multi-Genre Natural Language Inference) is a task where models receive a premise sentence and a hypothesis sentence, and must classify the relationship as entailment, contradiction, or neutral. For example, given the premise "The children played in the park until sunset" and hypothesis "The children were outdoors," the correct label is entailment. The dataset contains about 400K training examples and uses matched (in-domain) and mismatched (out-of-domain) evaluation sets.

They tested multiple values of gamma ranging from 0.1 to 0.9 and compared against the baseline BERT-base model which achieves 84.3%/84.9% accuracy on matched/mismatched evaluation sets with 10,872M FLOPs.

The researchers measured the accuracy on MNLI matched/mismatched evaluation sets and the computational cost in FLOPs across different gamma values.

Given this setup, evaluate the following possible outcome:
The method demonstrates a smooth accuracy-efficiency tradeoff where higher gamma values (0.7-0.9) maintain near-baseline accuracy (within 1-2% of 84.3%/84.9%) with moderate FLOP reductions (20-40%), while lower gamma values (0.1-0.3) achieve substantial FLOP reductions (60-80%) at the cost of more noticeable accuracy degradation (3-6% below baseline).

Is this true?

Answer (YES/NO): NO